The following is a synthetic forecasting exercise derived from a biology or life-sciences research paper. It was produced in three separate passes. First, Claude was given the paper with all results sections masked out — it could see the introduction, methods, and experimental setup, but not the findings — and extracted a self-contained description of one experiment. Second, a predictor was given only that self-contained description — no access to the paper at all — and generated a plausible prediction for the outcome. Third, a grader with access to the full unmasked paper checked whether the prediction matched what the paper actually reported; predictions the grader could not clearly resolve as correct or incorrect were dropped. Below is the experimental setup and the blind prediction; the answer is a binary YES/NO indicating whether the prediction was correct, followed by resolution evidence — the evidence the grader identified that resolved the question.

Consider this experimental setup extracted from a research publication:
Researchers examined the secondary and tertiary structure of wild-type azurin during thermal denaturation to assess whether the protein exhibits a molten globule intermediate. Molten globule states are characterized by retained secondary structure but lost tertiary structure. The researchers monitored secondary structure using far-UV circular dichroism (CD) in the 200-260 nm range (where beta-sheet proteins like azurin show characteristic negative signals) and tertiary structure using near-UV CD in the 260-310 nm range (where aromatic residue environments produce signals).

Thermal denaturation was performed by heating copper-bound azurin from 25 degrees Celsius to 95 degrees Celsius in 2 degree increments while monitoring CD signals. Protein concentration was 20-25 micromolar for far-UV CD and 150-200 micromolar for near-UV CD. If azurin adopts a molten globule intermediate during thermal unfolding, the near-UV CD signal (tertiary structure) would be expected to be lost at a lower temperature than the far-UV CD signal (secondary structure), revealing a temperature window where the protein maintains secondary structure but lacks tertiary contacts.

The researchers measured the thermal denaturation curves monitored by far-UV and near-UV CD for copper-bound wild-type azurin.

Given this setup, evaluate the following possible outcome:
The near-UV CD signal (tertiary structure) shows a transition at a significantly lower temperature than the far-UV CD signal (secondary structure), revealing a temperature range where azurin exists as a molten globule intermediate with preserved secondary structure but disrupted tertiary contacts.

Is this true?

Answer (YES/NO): NO